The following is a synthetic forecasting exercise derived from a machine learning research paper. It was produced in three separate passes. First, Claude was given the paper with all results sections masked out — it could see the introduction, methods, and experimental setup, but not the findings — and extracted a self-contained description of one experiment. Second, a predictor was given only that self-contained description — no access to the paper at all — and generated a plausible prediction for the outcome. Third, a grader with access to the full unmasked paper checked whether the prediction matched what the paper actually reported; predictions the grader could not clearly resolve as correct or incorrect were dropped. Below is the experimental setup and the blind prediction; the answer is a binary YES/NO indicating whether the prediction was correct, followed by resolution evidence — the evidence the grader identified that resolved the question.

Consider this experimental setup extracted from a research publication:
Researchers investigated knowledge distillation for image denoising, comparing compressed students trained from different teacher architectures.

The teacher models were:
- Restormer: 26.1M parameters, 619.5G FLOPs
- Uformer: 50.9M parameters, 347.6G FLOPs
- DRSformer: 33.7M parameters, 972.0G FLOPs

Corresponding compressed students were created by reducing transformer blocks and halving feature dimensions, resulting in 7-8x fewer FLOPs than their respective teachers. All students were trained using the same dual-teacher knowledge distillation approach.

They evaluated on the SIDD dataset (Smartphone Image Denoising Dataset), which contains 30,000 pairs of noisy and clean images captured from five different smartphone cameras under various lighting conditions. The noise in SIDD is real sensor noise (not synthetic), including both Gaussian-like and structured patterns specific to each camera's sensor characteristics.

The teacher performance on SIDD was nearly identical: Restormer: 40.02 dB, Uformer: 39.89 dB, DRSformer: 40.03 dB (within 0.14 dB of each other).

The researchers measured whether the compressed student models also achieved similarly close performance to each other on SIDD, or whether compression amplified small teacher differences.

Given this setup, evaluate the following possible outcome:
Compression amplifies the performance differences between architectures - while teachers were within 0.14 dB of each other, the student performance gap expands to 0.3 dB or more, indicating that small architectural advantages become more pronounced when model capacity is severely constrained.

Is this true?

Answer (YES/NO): NO